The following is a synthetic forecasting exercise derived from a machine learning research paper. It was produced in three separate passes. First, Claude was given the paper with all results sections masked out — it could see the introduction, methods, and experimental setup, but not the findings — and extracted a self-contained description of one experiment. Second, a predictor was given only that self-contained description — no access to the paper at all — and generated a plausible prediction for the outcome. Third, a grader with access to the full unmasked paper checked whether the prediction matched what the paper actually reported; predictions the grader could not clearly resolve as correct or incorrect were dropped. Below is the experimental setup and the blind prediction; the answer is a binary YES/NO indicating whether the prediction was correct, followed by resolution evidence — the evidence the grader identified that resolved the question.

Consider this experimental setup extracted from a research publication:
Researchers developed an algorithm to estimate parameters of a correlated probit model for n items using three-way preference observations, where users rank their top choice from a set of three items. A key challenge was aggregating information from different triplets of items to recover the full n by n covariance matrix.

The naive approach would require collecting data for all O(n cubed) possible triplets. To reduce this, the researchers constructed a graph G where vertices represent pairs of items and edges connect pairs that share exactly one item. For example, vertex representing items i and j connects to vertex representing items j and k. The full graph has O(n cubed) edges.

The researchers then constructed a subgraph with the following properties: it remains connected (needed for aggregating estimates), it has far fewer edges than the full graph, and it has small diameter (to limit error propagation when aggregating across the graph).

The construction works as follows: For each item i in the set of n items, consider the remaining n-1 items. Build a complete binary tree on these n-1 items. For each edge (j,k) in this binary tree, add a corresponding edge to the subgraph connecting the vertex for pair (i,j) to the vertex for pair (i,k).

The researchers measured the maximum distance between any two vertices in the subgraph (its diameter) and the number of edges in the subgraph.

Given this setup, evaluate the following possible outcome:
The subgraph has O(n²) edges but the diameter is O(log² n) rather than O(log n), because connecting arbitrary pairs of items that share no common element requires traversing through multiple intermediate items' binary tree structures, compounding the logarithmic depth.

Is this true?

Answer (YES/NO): NO